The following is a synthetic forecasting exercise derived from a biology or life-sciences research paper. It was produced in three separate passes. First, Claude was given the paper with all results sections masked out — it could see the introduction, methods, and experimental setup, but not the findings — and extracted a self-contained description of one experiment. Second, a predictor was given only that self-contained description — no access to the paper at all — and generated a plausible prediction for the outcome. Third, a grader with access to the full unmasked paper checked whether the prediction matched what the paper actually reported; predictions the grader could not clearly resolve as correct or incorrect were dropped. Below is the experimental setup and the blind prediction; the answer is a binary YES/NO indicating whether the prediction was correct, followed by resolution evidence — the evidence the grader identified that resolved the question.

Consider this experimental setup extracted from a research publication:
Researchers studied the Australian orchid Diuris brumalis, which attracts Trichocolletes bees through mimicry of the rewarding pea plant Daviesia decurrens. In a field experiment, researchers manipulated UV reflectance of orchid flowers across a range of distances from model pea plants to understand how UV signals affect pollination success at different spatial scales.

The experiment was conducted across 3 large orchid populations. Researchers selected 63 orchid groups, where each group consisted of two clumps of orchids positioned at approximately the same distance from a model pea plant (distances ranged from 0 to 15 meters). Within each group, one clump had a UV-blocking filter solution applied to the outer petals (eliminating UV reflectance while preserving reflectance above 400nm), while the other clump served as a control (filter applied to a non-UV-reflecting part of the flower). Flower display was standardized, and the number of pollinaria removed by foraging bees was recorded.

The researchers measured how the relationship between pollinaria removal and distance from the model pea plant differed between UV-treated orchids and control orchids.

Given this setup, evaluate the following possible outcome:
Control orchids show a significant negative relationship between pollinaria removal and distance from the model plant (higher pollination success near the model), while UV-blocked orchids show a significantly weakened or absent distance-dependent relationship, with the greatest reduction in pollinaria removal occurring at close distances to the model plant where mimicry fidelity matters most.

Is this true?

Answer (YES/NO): NO